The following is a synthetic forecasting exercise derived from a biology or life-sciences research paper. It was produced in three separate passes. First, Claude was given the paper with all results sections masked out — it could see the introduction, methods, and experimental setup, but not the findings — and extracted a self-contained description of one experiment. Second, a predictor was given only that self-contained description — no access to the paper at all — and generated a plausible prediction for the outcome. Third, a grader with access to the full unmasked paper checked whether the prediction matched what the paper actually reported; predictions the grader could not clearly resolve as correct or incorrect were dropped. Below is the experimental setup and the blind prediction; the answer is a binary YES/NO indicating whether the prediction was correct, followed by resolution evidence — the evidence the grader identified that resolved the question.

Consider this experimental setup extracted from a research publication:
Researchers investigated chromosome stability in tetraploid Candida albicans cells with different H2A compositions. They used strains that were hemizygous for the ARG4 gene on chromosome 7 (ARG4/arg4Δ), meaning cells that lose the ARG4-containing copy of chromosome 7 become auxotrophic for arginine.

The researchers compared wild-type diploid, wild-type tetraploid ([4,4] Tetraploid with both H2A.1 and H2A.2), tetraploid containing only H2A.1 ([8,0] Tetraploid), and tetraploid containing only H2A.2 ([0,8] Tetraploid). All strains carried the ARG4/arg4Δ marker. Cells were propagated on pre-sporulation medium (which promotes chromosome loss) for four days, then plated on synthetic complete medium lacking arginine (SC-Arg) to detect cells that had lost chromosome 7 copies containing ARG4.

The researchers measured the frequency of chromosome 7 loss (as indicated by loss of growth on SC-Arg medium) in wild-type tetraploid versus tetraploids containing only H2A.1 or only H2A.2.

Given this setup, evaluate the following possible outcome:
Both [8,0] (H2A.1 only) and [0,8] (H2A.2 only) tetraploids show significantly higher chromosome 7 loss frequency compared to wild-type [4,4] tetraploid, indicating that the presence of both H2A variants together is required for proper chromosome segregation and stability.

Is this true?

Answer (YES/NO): NO